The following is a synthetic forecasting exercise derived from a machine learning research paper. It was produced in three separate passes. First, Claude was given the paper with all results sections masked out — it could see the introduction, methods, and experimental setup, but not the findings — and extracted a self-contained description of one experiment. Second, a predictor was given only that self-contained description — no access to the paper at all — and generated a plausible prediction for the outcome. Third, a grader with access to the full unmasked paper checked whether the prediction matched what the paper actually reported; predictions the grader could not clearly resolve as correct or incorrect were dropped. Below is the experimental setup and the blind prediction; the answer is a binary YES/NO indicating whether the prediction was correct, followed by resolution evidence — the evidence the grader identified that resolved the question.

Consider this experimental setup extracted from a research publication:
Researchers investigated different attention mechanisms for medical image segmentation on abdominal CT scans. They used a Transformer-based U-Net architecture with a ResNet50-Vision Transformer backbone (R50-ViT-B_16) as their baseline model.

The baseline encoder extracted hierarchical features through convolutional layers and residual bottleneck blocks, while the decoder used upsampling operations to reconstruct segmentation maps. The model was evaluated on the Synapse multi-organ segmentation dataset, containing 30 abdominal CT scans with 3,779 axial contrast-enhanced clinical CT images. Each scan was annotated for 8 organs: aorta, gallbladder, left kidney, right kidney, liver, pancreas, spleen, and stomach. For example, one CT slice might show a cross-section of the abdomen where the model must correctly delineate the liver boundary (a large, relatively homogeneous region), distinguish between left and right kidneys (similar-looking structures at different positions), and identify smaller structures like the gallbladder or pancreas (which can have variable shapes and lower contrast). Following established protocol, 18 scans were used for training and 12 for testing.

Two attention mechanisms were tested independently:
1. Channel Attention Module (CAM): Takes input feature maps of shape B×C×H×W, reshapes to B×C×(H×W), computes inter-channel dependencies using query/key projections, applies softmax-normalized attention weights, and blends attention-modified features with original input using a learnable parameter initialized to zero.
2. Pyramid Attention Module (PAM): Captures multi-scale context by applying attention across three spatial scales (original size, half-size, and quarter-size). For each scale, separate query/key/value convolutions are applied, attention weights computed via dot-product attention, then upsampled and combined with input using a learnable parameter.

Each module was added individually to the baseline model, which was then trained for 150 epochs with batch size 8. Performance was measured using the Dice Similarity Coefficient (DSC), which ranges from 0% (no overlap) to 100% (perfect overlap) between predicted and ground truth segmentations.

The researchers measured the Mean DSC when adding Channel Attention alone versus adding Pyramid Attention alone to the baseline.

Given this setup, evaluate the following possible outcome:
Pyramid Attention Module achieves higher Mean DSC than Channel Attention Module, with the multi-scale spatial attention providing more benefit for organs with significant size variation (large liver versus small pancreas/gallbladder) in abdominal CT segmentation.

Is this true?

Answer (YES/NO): NO